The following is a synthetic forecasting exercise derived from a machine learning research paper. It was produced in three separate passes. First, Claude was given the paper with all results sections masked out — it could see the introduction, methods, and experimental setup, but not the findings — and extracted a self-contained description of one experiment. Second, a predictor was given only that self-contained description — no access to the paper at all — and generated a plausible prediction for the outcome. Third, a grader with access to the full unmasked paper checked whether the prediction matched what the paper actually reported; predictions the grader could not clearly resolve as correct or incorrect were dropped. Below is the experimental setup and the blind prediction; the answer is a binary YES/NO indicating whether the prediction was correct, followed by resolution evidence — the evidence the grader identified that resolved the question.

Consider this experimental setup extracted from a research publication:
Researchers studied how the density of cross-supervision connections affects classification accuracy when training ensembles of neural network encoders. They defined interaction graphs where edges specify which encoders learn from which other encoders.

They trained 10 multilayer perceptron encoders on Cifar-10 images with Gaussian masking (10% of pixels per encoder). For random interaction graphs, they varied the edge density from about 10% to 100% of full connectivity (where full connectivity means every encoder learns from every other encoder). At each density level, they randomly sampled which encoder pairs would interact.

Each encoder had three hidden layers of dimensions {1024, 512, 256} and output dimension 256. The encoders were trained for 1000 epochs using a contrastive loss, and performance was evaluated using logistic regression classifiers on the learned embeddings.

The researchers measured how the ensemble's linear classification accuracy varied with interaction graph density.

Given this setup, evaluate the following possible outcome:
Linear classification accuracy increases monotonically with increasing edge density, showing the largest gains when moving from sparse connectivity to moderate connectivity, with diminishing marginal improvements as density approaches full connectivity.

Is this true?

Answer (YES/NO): YES